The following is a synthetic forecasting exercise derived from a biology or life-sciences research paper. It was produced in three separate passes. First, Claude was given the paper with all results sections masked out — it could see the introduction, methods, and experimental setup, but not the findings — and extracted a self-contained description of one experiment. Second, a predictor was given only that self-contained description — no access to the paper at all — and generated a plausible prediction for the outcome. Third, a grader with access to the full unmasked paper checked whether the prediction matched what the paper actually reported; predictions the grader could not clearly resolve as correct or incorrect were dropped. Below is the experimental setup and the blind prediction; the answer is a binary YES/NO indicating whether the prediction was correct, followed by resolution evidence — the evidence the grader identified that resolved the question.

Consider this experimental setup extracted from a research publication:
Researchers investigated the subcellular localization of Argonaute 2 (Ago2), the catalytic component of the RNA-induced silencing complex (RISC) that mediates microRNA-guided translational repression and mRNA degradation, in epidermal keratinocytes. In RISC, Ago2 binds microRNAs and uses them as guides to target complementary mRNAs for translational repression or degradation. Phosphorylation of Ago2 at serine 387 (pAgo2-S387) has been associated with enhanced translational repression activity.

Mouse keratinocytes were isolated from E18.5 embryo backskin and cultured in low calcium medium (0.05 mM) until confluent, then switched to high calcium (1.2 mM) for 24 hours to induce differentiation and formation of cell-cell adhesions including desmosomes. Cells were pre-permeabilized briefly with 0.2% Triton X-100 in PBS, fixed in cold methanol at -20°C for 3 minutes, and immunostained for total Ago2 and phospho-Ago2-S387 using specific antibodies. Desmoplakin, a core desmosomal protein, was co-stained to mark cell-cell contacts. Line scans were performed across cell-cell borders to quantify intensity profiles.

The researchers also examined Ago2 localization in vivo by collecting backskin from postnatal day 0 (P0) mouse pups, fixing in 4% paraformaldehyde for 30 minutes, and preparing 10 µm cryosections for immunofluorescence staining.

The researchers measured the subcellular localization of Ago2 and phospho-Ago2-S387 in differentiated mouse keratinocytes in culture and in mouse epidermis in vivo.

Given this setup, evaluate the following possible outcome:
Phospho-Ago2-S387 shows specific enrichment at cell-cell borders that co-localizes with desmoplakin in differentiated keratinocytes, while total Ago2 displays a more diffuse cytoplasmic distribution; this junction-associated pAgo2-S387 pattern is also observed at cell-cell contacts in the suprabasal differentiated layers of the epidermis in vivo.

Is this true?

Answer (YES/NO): NO